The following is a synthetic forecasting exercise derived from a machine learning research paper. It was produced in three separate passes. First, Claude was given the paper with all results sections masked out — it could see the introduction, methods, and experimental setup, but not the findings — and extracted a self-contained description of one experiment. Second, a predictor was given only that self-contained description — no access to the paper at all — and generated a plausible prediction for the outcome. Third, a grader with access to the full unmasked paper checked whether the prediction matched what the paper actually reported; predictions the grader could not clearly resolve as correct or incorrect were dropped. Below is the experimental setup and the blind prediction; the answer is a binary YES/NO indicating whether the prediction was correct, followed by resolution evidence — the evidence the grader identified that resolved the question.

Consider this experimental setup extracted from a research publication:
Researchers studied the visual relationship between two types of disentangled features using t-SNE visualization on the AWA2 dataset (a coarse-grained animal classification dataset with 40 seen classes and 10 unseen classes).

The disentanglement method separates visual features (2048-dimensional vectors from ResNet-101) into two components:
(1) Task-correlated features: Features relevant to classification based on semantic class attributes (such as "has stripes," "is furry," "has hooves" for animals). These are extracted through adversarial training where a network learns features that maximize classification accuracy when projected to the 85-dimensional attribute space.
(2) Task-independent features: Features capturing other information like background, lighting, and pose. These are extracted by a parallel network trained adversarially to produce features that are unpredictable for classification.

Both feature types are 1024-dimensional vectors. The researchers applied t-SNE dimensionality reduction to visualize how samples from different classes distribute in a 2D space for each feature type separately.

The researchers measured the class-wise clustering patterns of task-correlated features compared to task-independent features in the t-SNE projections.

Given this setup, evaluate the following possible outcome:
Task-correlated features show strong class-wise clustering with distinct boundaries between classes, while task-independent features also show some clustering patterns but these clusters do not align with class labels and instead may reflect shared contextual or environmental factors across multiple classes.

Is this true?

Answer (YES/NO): NO